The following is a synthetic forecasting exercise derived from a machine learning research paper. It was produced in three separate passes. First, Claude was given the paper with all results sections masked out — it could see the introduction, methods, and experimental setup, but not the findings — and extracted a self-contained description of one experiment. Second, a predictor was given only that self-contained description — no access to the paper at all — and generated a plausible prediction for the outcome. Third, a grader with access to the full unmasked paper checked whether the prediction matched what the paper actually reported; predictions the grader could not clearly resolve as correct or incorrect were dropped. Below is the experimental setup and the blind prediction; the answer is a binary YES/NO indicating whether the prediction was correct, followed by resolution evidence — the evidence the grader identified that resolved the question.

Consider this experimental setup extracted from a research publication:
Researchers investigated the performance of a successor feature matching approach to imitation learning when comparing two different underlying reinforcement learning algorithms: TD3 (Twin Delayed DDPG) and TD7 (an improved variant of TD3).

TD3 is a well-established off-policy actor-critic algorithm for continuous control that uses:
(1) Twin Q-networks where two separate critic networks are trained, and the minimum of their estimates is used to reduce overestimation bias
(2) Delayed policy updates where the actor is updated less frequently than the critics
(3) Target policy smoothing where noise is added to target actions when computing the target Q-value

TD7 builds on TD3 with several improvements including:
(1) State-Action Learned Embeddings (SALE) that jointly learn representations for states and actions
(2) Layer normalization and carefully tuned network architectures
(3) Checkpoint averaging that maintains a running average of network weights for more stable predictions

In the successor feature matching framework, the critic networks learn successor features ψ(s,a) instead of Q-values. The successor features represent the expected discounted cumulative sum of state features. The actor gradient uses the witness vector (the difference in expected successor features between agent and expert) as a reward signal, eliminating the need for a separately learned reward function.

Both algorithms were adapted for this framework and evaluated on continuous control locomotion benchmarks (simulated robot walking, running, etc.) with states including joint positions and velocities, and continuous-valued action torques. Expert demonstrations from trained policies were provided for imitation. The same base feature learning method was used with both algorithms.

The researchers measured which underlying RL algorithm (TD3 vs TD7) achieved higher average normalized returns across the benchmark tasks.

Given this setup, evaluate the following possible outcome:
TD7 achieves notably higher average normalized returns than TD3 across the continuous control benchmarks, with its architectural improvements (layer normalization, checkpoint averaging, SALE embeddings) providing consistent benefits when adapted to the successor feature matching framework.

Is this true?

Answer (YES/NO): NO